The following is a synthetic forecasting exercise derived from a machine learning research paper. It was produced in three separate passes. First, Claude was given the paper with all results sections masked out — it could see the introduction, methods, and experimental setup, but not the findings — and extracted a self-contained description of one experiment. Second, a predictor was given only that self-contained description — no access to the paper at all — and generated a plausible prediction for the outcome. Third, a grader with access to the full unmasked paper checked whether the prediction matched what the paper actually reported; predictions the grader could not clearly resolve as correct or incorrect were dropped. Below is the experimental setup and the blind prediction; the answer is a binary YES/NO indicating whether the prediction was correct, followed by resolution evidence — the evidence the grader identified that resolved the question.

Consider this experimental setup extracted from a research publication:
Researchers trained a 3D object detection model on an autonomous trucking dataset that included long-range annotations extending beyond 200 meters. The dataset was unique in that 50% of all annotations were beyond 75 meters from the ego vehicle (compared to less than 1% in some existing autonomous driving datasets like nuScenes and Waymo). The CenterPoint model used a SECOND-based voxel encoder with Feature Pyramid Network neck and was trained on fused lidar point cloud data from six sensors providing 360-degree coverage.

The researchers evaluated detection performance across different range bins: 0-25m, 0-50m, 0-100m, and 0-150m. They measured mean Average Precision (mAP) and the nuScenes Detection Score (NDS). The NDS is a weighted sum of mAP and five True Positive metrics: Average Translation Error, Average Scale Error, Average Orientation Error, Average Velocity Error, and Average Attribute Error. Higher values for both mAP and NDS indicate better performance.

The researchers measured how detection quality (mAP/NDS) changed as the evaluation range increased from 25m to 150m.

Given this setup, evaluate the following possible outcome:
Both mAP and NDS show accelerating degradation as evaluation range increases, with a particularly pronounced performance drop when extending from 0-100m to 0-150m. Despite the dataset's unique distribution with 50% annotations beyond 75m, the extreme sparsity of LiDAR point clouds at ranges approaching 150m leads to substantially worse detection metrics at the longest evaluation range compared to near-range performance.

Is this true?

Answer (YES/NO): NO